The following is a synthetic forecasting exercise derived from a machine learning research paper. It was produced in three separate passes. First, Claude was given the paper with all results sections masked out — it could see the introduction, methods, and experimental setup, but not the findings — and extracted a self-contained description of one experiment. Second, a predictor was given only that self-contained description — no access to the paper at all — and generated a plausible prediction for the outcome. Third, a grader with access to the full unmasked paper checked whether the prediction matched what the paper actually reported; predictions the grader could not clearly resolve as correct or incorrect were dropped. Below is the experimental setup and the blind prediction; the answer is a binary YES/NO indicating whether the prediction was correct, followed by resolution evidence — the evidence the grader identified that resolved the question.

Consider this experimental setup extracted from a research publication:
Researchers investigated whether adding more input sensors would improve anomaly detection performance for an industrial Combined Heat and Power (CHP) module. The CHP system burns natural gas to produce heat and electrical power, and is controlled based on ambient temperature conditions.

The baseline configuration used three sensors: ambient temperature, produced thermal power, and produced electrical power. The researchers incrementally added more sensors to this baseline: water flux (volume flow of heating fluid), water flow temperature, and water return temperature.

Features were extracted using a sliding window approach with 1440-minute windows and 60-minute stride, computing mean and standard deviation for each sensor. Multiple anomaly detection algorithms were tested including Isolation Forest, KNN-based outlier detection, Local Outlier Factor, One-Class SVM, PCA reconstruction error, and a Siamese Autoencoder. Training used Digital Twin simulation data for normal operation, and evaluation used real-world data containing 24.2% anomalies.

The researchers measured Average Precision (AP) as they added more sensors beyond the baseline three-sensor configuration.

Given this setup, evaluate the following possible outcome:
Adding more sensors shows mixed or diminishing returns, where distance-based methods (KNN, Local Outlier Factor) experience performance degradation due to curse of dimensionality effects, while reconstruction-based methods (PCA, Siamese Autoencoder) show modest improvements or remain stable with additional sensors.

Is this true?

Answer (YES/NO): NO